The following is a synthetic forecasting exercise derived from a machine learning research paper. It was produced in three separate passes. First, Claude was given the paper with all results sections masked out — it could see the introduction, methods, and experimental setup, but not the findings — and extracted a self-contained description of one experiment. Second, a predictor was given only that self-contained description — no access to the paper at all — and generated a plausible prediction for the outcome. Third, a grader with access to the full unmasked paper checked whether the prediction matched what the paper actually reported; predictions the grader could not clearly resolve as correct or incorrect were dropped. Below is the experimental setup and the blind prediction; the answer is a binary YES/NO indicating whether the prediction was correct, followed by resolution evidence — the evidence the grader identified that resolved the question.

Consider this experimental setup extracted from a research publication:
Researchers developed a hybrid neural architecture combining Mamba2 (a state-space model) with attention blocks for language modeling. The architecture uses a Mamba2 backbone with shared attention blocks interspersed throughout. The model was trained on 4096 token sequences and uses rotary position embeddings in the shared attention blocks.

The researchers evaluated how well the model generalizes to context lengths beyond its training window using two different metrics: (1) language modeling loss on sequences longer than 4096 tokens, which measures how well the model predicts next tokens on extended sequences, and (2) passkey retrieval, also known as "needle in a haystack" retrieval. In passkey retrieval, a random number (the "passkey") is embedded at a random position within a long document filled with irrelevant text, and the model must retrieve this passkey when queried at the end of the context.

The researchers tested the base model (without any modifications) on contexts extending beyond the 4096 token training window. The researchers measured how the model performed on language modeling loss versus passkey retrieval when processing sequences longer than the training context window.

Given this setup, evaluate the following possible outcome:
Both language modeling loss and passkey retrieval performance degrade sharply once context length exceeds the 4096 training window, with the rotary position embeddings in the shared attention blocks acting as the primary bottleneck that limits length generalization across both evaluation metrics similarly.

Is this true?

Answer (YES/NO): NO